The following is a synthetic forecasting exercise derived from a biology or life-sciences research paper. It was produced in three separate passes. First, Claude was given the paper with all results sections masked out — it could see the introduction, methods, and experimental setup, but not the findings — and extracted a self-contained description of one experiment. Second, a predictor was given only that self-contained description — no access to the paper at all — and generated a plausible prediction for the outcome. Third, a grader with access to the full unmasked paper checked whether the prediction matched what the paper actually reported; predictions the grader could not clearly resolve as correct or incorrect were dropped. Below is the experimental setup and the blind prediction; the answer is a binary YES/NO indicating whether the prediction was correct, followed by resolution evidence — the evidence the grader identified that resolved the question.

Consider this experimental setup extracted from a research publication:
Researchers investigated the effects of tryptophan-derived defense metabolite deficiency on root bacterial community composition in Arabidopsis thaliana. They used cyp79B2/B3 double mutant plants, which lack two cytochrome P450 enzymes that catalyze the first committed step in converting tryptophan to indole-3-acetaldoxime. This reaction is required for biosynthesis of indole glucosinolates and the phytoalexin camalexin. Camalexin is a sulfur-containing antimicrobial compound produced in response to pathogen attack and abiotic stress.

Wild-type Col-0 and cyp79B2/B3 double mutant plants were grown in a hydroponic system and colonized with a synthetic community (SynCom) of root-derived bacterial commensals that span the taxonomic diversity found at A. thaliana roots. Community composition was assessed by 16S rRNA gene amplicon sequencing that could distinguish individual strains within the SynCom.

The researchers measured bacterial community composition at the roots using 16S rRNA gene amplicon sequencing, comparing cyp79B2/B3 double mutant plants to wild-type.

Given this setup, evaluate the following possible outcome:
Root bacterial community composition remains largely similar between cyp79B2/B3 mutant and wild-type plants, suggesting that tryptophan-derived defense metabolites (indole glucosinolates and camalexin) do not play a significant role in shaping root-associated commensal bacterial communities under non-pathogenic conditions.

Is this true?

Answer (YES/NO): NO